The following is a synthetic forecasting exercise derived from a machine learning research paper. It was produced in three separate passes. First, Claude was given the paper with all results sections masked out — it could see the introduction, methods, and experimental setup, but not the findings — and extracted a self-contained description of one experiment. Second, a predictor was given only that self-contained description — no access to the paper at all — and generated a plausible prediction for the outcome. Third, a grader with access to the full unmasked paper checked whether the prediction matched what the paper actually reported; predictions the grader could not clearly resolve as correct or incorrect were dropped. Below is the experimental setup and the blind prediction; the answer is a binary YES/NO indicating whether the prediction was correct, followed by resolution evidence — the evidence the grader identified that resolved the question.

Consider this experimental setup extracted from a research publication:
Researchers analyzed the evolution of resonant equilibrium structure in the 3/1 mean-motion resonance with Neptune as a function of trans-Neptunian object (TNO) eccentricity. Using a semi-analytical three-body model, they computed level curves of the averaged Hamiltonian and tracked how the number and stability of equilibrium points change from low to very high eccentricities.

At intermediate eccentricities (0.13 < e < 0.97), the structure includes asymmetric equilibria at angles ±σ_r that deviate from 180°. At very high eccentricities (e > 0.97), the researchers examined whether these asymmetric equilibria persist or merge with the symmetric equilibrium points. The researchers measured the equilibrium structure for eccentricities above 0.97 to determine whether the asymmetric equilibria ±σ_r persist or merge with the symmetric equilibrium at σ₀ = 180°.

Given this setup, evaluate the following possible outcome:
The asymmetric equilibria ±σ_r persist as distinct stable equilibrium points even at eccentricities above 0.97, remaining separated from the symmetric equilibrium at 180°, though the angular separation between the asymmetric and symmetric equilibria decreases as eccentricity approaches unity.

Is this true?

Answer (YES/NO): NO